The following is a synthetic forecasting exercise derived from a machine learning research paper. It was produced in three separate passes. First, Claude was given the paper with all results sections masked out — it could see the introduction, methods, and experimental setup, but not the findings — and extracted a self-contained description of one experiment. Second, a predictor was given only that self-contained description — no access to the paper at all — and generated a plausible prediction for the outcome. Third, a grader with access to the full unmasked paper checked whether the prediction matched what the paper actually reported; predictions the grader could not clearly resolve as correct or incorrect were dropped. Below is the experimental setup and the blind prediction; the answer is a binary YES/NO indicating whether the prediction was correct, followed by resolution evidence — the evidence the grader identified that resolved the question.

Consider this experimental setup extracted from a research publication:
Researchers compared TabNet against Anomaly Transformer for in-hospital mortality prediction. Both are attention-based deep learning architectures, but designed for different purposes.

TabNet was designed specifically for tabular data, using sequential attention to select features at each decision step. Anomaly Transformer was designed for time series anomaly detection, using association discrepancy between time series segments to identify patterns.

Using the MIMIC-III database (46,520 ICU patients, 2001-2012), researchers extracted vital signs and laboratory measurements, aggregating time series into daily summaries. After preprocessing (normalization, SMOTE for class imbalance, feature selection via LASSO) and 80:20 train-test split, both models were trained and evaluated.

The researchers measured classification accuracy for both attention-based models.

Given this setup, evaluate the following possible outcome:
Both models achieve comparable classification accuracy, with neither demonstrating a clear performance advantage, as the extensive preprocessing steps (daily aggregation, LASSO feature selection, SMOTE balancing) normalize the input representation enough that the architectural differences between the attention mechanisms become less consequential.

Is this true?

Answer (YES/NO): YES